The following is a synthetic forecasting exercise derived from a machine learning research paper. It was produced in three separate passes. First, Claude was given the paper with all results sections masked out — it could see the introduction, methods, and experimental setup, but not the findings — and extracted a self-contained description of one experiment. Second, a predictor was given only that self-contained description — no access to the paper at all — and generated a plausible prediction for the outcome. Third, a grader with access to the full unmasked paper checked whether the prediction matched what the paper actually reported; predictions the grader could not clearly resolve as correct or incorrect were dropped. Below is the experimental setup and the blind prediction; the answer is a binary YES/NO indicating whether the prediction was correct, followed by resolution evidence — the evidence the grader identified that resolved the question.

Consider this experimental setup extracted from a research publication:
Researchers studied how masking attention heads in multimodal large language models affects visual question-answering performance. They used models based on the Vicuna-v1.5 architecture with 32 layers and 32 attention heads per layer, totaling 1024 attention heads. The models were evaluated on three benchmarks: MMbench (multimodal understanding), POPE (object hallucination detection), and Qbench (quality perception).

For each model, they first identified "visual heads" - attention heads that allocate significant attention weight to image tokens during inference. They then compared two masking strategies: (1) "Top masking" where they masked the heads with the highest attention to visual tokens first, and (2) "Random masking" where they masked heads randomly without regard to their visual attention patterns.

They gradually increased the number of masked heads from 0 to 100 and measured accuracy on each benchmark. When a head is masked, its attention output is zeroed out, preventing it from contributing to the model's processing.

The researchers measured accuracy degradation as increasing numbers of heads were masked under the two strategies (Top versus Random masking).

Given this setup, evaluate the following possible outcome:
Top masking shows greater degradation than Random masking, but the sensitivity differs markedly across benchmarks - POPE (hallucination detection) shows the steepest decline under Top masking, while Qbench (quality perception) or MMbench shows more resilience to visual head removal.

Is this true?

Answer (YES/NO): YES